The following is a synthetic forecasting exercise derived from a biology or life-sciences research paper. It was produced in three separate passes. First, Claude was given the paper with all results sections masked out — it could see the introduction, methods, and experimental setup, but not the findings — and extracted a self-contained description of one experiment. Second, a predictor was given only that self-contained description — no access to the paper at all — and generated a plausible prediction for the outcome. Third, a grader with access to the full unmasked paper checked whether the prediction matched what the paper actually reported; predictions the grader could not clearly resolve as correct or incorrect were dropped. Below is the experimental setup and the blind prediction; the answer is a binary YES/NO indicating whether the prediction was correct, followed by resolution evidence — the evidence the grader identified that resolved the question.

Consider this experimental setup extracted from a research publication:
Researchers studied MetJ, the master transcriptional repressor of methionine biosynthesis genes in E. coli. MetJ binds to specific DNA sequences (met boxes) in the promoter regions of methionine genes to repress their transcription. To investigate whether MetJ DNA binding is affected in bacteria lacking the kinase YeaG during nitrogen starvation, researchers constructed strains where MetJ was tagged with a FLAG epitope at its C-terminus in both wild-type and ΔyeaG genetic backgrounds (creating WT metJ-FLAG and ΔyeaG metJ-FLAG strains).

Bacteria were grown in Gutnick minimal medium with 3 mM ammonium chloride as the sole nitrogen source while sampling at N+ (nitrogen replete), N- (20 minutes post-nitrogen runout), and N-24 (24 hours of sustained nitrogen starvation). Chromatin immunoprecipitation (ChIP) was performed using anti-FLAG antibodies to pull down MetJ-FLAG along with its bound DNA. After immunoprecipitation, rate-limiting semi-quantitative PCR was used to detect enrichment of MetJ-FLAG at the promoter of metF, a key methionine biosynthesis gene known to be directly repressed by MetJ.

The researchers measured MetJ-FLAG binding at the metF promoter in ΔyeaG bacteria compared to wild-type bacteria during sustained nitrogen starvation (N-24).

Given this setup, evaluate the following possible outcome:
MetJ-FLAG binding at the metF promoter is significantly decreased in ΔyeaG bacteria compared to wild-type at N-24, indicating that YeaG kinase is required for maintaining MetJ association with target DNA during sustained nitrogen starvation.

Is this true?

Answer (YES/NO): NO